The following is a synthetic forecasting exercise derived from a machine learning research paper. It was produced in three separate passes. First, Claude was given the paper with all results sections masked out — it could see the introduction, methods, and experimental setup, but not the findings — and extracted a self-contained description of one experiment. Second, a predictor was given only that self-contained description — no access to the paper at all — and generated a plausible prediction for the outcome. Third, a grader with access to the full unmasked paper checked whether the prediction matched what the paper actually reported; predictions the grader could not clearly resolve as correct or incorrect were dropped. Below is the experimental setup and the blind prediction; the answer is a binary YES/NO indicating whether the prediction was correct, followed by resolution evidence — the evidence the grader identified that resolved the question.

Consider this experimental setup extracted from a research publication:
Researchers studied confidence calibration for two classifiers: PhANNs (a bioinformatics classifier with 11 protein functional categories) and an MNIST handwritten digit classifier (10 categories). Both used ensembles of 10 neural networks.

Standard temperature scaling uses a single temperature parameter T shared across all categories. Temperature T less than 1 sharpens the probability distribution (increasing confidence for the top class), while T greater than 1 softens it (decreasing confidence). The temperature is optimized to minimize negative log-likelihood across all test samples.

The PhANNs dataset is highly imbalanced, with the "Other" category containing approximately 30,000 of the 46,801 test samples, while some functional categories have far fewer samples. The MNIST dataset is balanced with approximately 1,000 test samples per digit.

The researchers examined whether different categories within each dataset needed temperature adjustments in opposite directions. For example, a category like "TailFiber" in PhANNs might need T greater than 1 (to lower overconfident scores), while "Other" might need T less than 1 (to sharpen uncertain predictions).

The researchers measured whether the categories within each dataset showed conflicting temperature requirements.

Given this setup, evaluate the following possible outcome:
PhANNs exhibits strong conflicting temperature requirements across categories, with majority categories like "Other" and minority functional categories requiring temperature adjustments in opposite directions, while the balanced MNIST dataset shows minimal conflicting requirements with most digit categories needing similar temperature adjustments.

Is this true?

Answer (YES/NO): YES